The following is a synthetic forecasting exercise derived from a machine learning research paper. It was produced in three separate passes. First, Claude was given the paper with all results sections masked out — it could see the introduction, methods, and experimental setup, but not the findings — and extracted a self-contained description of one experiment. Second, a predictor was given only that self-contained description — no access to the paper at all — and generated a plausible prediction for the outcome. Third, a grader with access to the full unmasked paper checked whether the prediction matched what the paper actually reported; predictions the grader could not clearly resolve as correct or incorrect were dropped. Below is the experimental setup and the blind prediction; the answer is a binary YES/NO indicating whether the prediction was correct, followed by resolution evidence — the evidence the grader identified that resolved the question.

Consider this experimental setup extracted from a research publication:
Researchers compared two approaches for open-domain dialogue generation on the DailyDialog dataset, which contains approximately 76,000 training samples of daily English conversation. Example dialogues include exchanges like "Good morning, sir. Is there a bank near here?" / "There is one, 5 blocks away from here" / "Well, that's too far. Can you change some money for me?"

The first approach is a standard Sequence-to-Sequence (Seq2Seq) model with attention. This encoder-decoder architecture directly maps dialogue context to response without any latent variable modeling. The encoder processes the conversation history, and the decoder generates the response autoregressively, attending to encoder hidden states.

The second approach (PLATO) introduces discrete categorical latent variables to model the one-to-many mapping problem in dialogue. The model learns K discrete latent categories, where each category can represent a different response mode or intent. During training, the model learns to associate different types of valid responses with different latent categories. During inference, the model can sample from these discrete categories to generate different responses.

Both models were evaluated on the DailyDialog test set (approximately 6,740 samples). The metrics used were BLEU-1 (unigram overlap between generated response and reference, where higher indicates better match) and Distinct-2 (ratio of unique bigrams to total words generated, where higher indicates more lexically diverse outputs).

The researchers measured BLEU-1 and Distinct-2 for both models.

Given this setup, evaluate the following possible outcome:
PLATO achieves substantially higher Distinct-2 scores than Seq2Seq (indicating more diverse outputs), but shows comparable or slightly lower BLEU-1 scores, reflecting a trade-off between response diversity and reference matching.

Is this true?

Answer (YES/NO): NO